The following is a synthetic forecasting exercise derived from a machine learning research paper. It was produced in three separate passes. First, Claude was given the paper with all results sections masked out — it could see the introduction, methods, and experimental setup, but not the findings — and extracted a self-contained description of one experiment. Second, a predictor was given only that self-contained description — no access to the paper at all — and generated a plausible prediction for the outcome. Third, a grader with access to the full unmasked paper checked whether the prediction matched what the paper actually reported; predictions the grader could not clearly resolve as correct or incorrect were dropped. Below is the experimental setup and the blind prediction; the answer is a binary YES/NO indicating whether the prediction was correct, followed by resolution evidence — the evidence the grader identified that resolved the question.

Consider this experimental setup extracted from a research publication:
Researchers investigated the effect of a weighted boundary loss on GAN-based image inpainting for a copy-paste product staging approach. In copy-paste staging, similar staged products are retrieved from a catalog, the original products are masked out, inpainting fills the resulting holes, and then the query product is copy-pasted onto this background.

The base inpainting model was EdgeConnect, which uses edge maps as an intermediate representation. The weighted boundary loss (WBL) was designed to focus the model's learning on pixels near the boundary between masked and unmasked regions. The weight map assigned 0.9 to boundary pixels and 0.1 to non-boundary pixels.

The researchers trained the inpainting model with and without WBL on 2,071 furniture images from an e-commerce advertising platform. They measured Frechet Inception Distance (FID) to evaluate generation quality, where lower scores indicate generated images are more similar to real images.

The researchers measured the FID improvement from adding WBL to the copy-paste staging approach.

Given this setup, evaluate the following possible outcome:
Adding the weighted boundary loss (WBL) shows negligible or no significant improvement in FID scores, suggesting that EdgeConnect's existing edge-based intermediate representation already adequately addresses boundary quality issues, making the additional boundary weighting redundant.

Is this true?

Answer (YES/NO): NO